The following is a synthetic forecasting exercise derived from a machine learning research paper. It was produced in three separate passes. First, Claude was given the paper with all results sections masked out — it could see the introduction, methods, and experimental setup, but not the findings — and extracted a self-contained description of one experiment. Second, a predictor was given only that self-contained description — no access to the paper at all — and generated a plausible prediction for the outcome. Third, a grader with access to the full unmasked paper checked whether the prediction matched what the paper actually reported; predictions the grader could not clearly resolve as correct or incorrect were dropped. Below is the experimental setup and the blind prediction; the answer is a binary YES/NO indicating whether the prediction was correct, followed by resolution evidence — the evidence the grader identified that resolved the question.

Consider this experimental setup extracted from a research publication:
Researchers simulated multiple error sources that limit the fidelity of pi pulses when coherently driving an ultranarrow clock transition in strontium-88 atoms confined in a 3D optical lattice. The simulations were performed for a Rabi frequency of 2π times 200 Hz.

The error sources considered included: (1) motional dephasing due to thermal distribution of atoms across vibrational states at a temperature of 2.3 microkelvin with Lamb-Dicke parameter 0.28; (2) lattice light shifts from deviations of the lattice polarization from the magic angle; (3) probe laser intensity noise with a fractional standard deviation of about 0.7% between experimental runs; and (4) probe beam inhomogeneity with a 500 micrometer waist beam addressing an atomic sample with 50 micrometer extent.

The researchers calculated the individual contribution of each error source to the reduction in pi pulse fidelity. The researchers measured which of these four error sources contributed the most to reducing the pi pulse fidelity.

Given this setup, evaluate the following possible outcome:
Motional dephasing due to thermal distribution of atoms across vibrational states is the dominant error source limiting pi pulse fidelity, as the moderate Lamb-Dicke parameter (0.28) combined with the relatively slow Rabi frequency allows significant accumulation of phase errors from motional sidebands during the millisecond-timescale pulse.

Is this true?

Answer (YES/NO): NO